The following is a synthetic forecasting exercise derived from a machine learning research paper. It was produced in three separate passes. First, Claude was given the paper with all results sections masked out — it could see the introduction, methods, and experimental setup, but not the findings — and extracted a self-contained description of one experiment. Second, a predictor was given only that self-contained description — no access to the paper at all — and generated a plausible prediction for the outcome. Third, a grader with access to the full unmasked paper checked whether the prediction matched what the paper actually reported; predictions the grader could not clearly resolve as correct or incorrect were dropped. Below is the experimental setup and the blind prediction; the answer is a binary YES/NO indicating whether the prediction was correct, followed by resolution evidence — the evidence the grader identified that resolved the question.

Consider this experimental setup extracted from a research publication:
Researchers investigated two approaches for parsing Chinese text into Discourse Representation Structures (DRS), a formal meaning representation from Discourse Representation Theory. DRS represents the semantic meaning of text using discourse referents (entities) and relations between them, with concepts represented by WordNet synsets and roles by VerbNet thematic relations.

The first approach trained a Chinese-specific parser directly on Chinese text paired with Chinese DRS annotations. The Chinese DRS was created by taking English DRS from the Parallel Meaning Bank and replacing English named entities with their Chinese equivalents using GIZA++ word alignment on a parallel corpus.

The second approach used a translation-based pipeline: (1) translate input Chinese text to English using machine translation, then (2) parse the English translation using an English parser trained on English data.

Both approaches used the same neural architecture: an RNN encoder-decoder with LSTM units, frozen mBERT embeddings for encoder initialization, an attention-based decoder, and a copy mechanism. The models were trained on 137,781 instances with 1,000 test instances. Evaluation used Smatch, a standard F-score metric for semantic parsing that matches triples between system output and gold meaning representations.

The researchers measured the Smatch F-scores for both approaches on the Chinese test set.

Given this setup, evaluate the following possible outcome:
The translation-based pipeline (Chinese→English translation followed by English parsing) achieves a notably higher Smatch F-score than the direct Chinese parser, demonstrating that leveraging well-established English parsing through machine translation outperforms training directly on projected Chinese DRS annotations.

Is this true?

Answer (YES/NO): NO